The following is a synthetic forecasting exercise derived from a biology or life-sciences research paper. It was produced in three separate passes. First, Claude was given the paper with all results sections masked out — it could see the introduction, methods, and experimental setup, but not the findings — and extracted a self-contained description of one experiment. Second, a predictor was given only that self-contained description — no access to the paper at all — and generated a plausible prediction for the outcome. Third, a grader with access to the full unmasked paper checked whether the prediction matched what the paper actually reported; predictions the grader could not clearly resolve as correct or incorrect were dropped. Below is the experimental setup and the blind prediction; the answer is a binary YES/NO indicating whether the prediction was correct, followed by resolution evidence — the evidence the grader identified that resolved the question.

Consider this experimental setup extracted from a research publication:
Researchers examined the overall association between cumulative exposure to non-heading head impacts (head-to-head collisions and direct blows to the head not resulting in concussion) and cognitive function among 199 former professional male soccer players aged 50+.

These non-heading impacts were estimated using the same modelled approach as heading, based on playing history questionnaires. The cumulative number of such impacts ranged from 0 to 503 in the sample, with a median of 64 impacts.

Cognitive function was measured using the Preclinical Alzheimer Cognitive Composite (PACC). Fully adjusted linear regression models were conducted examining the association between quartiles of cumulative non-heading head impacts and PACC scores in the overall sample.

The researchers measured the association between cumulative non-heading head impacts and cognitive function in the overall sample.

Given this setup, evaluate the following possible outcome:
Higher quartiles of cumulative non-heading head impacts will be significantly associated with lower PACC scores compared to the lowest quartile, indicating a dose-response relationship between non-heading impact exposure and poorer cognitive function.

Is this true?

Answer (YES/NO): NO